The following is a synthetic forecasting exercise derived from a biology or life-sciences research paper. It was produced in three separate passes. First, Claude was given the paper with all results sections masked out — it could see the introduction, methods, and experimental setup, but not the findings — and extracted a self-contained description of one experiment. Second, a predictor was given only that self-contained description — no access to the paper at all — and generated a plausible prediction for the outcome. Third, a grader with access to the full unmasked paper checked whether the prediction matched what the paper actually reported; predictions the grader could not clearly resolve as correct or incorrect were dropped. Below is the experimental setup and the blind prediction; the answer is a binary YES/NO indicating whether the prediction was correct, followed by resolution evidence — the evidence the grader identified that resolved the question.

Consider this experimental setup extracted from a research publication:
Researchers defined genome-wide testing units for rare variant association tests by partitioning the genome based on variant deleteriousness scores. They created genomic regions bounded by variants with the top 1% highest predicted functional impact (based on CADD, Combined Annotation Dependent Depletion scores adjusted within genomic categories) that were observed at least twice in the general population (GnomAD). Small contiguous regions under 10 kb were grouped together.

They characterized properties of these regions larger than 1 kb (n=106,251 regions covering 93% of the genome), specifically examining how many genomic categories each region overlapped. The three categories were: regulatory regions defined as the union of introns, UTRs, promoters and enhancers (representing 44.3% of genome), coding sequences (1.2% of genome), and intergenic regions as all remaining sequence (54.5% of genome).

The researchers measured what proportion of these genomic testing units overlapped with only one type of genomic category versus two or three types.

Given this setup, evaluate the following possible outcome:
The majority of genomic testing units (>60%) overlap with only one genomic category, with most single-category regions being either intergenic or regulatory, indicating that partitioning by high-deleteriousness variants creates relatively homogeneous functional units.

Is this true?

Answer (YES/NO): NO